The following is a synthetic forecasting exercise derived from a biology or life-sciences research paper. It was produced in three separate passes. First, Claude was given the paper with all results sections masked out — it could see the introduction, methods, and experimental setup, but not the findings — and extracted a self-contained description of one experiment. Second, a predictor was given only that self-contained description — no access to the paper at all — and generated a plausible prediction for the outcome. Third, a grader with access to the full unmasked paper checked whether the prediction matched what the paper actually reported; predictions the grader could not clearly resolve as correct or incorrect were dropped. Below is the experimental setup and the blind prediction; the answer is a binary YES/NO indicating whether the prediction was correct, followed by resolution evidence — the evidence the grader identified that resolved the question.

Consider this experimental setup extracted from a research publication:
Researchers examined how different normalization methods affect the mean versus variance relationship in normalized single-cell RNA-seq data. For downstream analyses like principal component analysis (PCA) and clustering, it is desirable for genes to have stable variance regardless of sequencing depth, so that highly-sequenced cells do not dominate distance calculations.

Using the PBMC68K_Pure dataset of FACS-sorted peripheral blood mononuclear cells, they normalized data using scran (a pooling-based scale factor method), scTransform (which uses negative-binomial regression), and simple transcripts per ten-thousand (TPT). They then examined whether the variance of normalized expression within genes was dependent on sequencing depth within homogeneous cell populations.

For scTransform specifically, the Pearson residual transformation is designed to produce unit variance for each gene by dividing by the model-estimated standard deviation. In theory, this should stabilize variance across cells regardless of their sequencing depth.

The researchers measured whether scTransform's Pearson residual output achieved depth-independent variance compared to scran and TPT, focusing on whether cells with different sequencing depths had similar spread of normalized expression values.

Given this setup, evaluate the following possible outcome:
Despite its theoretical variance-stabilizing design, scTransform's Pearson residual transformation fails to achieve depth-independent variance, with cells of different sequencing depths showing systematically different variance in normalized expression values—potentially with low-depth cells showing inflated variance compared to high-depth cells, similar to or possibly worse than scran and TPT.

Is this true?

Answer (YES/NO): NO